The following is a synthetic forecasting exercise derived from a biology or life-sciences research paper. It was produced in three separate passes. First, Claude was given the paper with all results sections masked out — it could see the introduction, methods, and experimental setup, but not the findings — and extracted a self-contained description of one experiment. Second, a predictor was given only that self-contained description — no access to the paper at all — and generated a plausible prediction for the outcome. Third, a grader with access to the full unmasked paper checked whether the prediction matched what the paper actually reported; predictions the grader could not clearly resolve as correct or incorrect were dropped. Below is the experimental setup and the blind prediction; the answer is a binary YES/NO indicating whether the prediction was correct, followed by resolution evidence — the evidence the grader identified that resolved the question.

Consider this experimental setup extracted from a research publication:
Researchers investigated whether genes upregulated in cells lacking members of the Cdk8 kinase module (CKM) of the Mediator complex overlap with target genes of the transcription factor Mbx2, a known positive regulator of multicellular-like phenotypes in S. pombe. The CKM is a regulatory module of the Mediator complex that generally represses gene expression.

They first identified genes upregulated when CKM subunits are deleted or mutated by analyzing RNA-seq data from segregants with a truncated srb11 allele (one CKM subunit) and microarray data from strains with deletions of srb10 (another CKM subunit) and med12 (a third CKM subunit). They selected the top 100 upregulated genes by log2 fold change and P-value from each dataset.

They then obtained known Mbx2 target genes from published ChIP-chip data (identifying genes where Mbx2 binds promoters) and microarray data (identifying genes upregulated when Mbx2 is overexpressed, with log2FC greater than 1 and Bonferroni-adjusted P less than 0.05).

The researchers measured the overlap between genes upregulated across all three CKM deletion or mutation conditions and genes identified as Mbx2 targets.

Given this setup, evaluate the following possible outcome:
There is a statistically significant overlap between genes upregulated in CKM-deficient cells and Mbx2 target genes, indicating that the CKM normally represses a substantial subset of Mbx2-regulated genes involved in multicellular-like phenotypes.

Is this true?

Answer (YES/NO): NO